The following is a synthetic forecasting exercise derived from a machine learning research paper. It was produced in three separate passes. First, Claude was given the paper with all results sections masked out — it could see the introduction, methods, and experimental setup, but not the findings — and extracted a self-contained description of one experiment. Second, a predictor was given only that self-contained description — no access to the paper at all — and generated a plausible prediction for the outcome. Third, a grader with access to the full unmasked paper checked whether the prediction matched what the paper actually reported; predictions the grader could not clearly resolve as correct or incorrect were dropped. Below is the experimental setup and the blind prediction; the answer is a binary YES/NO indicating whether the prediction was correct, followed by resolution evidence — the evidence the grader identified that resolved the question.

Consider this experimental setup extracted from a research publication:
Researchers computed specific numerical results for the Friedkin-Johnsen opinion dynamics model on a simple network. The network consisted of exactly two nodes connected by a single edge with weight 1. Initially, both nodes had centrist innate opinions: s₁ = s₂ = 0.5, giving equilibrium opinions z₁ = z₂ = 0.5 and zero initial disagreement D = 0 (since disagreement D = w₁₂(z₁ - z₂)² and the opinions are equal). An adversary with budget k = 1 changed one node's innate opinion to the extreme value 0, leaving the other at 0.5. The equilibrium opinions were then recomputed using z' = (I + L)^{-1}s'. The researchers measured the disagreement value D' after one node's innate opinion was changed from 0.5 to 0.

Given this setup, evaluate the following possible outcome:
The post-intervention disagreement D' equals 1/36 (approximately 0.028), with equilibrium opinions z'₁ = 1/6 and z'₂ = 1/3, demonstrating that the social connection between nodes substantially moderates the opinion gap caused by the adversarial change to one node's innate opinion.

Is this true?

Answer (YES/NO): YES